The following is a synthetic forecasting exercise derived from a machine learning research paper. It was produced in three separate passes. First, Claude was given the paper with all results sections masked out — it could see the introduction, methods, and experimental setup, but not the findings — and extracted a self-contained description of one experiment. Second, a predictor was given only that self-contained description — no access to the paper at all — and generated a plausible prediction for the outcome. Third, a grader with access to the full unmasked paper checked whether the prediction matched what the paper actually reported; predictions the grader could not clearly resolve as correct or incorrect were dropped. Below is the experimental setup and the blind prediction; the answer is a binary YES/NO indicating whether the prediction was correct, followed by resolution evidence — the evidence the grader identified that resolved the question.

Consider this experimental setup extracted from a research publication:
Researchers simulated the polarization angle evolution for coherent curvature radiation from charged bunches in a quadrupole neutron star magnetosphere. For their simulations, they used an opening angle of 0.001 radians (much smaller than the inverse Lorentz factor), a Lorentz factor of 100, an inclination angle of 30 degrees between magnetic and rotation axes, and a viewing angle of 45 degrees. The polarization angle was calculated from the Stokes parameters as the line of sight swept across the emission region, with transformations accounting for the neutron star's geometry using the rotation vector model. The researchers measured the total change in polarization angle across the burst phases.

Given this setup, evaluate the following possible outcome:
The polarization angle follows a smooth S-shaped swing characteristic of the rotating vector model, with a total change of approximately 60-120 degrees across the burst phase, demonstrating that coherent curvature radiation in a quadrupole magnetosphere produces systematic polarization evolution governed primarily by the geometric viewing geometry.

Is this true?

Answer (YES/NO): NO